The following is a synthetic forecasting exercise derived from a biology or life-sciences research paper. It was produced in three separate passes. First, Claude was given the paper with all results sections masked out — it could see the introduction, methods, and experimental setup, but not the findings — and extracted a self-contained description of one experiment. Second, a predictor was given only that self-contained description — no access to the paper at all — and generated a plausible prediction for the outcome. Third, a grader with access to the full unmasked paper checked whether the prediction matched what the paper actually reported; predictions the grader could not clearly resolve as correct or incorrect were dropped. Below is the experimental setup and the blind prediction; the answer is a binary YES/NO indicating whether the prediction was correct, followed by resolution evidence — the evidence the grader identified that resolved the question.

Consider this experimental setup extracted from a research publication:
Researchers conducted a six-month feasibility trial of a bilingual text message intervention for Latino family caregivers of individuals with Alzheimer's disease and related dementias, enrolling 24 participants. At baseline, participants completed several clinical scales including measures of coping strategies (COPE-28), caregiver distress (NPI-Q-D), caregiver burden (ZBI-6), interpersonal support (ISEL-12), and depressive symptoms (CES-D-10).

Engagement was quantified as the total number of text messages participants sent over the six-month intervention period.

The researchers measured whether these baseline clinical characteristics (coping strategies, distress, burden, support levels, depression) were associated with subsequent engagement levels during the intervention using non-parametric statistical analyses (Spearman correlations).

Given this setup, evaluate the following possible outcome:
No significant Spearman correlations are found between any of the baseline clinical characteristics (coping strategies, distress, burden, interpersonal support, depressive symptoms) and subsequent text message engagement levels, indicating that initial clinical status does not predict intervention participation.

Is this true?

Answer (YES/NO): YES